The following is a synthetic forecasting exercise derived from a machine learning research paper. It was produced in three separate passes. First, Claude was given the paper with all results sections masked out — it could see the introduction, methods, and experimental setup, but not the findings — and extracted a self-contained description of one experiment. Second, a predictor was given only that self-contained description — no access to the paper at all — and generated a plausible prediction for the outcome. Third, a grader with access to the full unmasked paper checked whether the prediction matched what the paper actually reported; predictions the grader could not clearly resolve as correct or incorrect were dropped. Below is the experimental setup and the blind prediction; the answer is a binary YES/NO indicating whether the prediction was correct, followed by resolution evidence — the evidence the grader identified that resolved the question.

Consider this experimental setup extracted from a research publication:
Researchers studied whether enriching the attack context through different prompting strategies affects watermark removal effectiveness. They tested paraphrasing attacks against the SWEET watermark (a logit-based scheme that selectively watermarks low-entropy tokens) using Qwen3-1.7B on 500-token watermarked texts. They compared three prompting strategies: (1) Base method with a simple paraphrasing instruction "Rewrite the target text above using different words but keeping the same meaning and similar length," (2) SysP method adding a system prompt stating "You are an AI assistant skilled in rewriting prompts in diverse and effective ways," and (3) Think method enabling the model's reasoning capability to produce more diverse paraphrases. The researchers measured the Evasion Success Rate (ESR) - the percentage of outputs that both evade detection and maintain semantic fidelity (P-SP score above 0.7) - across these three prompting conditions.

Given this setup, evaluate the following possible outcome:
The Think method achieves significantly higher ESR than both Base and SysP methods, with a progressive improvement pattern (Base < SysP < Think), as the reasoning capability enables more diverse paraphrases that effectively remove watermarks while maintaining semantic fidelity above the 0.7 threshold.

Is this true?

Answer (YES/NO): YES